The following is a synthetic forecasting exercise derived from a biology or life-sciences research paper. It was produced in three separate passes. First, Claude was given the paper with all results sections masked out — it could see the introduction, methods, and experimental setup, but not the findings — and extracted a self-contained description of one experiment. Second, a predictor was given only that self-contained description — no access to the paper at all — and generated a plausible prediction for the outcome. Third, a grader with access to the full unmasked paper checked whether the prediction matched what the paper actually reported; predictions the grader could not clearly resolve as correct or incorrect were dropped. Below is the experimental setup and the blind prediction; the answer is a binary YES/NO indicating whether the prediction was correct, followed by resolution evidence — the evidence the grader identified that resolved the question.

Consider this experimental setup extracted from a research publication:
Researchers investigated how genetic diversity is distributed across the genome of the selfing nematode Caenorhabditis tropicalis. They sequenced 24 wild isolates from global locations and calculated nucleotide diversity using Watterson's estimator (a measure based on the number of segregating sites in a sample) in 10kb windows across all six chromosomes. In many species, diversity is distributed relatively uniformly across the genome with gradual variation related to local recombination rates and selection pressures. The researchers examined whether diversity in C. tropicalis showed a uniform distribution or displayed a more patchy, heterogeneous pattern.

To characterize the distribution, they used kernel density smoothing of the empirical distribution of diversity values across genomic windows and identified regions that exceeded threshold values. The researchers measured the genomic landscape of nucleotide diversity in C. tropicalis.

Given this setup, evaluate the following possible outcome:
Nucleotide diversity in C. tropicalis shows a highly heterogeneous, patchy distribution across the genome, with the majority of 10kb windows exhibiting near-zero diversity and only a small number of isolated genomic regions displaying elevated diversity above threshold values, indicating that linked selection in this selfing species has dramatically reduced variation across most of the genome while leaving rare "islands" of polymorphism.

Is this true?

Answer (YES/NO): YES